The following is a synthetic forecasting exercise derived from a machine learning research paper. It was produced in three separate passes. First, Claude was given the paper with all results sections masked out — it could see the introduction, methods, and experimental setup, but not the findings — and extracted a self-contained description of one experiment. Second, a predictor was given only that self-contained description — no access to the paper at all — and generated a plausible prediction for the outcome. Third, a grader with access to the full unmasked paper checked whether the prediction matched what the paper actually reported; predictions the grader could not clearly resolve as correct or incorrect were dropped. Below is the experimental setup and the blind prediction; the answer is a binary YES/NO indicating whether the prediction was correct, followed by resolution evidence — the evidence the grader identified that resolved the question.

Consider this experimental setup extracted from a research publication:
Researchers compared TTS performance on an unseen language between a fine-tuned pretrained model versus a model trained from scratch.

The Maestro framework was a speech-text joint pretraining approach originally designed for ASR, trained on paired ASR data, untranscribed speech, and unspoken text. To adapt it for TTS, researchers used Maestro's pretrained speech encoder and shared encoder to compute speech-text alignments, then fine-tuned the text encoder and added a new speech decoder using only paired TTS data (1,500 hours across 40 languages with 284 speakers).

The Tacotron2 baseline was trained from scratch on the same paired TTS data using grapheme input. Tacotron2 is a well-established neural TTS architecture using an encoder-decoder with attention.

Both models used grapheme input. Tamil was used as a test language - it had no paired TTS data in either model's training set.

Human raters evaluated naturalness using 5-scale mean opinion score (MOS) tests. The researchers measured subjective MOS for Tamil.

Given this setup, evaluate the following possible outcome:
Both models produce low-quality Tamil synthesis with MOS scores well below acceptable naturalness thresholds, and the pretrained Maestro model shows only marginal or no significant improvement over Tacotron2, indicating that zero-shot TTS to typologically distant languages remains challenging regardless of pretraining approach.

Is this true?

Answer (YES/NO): NO